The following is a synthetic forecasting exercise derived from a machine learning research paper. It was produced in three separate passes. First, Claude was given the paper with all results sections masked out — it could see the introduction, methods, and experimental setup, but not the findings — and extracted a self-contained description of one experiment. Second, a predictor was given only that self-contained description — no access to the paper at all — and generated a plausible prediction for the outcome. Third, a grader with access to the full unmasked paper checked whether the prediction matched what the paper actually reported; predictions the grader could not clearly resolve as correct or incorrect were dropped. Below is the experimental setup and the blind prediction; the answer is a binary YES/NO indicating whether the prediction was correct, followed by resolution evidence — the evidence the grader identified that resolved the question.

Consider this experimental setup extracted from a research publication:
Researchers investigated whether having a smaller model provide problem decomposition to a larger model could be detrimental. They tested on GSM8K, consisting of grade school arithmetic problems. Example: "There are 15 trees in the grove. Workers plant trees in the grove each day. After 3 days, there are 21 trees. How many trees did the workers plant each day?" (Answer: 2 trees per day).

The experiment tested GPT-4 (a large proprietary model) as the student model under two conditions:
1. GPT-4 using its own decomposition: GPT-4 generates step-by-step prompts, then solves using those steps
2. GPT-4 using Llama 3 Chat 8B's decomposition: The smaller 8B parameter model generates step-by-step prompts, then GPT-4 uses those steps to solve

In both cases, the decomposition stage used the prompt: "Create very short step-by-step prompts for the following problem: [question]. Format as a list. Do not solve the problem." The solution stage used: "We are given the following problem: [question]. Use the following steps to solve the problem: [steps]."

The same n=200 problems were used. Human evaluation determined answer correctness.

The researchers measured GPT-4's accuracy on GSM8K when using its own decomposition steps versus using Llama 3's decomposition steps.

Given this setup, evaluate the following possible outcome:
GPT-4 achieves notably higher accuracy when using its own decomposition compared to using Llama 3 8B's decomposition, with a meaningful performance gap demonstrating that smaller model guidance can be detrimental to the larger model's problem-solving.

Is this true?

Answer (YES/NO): YES